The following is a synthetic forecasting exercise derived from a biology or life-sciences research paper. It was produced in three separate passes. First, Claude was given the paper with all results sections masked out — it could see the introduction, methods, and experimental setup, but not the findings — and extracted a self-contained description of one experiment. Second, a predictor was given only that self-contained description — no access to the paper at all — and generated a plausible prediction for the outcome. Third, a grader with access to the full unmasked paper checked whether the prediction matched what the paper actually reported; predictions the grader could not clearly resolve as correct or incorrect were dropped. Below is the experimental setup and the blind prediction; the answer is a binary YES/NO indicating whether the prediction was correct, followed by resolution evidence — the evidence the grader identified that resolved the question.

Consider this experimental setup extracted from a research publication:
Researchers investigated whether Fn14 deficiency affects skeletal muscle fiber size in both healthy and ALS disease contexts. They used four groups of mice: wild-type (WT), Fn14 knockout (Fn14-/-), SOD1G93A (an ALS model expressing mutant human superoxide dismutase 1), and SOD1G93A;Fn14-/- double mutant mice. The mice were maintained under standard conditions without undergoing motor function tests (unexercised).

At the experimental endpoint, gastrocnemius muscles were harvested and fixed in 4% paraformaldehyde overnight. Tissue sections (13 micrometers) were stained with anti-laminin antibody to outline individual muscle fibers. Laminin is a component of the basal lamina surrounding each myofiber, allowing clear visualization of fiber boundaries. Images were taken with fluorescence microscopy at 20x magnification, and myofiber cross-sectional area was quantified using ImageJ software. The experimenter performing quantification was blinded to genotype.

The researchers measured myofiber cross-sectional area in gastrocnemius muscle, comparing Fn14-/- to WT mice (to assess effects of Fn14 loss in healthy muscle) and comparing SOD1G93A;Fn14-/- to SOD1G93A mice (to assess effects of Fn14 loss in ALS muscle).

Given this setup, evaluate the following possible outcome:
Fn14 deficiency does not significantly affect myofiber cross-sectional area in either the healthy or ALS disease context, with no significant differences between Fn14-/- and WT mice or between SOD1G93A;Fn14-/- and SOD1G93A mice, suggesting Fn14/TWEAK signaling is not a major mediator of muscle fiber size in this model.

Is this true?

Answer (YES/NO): NO